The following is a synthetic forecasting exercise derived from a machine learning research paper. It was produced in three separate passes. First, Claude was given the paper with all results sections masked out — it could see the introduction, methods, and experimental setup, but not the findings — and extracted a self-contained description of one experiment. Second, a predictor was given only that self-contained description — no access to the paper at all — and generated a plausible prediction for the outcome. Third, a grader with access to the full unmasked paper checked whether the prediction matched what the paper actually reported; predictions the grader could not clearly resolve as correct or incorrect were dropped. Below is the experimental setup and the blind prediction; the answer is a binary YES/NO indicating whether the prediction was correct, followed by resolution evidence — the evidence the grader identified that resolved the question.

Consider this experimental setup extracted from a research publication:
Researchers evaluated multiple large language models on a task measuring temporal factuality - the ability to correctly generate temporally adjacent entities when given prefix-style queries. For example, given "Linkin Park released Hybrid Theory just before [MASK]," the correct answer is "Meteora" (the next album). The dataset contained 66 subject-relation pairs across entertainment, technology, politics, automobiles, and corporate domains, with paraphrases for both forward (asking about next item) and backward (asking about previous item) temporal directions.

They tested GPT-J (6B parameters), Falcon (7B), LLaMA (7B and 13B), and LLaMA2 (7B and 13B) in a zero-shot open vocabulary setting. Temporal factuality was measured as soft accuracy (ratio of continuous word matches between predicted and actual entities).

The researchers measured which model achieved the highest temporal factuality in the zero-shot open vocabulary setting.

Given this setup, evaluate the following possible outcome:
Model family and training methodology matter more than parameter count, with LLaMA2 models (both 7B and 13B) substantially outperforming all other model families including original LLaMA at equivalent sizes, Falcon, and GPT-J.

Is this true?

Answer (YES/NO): NO